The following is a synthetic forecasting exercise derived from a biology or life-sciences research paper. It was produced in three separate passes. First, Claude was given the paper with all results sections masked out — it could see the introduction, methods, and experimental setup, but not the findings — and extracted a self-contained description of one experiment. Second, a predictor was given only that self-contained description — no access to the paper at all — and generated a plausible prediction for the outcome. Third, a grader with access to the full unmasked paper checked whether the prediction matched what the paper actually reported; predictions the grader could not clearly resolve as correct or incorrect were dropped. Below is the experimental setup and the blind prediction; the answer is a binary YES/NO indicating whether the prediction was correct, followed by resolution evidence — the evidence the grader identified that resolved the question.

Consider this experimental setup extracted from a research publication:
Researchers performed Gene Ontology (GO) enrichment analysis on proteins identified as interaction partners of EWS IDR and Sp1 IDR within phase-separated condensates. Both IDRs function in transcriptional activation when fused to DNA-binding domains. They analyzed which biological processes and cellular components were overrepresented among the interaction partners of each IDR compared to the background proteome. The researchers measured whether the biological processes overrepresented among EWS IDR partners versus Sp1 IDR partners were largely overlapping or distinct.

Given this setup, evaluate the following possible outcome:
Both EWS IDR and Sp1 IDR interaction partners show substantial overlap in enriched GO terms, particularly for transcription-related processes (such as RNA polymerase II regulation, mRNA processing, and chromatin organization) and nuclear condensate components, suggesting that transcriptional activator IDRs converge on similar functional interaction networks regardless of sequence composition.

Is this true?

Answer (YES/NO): NO